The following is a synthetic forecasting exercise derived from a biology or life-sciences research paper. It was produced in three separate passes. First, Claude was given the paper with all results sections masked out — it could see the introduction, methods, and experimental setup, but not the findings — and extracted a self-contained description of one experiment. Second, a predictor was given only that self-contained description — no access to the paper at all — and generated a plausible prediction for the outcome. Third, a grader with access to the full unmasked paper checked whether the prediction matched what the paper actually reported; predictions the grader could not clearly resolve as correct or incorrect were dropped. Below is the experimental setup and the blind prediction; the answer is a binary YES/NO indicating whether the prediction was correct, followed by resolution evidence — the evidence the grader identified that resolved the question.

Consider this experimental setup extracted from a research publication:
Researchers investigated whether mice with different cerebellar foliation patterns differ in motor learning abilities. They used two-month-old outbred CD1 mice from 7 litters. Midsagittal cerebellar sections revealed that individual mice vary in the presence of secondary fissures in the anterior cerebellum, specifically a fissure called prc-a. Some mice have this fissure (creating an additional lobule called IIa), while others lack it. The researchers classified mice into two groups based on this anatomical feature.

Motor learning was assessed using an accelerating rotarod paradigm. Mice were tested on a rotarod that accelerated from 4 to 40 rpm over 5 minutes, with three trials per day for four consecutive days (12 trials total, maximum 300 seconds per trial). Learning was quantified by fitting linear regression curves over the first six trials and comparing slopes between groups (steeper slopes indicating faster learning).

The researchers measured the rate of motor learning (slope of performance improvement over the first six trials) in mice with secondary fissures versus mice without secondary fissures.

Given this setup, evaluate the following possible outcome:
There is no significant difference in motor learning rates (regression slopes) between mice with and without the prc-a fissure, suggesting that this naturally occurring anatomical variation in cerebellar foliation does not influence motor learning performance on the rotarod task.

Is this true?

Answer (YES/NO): YES